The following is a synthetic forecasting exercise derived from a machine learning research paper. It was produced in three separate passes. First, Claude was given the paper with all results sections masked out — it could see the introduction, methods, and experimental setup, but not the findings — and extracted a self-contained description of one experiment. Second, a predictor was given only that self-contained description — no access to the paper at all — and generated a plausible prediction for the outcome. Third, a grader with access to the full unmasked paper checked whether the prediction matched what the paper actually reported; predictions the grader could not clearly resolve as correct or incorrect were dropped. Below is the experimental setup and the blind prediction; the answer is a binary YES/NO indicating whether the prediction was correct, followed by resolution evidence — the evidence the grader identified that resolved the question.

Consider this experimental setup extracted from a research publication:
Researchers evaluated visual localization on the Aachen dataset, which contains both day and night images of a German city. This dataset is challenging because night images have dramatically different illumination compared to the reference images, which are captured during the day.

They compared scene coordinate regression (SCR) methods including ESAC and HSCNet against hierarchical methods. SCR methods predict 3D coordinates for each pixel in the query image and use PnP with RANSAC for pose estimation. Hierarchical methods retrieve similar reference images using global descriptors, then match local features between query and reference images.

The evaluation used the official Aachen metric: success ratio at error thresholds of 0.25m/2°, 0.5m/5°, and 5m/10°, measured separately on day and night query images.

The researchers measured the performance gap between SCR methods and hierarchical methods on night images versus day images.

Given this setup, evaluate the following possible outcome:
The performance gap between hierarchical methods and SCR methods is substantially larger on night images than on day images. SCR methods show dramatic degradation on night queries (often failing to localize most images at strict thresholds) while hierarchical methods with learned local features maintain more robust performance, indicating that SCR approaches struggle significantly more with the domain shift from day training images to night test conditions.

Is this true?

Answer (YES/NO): YES